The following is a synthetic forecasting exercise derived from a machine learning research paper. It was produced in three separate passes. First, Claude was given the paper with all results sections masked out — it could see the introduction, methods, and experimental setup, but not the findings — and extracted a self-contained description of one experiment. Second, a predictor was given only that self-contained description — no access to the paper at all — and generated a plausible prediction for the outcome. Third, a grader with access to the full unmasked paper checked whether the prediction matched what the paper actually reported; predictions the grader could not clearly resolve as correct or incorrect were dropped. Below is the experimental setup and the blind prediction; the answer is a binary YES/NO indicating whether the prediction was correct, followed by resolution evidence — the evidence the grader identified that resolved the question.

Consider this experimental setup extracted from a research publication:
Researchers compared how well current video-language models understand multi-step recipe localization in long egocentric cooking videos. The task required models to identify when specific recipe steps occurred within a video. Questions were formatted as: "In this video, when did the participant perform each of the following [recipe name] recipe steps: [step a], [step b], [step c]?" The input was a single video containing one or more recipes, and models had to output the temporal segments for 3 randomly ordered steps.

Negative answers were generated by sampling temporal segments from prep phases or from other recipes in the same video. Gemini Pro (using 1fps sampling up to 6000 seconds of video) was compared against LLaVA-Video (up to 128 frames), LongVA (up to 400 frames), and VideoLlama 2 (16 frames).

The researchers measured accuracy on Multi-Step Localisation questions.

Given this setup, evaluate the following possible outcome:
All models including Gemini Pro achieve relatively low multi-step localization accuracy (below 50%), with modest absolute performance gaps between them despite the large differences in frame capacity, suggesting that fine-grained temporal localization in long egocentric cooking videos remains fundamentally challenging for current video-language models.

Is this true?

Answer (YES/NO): NO